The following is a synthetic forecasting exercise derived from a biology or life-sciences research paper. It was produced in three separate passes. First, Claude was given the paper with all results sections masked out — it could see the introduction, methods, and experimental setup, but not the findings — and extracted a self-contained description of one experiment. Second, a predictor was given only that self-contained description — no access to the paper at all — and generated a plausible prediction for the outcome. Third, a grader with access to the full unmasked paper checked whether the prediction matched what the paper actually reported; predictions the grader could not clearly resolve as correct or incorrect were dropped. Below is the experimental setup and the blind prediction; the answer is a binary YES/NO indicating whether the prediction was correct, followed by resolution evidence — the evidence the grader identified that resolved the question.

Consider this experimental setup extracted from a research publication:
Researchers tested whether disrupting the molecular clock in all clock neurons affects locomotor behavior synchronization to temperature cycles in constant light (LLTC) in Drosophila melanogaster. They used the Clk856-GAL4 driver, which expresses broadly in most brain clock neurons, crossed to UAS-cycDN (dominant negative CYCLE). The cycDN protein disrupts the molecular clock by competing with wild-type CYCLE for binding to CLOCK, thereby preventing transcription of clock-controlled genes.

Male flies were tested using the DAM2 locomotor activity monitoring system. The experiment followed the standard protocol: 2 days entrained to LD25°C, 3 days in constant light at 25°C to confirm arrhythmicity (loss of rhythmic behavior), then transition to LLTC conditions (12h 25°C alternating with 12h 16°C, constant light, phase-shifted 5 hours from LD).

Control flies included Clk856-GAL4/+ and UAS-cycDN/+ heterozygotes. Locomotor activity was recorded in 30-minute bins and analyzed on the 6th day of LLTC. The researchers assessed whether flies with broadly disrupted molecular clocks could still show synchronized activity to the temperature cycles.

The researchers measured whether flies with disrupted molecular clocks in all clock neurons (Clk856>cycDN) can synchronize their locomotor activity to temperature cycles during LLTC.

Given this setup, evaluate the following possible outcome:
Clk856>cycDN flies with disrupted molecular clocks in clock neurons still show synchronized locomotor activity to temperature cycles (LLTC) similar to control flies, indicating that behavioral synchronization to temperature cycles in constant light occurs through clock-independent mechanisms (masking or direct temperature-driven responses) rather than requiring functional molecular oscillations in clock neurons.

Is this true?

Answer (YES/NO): NO